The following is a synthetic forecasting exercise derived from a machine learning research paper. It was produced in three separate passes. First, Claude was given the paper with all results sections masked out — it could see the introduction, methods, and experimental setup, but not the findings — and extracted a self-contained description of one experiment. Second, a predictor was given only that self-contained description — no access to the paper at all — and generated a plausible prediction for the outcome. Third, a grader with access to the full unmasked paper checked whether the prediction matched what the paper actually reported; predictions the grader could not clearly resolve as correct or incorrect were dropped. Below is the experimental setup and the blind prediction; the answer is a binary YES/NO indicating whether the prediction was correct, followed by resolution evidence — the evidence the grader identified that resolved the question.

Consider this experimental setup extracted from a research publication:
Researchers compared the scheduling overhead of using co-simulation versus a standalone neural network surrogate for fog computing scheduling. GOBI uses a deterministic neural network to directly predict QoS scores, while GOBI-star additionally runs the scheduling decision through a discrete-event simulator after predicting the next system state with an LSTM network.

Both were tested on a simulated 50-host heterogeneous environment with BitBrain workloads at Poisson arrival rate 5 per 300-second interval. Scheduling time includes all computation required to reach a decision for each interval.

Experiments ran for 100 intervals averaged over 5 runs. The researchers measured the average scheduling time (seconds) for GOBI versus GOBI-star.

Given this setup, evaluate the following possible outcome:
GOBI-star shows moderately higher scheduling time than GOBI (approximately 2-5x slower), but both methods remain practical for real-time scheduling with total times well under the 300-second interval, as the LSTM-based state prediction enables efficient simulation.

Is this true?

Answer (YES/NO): YES